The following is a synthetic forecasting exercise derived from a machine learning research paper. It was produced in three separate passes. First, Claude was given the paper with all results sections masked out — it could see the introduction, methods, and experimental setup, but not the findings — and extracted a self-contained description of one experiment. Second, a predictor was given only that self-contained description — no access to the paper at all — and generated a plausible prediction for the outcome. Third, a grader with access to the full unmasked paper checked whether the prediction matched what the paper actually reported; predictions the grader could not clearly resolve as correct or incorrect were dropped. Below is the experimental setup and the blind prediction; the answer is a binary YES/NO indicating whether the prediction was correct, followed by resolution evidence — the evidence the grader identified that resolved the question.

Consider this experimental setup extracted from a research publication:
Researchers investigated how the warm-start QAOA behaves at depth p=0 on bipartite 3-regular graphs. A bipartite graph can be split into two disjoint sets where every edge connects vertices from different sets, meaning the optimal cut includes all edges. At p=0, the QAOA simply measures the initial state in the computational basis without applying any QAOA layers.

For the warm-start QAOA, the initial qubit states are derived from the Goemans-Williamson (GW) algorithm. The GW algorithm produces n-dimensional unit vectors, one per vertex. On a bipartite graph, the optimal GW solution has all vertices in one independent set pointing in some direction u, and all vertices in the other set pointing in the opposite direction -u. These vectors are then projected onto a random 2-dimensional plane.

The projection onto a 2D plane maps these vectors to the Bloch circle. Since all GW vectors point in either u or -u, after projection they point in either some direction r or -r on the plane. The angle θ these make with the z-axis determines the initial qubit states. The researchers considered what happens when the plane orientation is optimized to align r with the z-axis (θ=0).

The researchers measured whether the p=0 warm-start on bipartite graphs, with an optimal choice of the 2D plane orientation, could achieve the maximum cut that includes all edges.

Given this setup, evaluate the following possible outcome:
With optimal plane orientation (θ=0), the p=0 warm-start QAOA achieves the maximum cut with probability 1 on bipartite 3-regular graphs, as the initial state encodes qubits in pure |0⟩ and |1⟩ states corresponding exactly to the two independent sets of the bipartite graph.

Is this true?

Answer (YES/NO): YES